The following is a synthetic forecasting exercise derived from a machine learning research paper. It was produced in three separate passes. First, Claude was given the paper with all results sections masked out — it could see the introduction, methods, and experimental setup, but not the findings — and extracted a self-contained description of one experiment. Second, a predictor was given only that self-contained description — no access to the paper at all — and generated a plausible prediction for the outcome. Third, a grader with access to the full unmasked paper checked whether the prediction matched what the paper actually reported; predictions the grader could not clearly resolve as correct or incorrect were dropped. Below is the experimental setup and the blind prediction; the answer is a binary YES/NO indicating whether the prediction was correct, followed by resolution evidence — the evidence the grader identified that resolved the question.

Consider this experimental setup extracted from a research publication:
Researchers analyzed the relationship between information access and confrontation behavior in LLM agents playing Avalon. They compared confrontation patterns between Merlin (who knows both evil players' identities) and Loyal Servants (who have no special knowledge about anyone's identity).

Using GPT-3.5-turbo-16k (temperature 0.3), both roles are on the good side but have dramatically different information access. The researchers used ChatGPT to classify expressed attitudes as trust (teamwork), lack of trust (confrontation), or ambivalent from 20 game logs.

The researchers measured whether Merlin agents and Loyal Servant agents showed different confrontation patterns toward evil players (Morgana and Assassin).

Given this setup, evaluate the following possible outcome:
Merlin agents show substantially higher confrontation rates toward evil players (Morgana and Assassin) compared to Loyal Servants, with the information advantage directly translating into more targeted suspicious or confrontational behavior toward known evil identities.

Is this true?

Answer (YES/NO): YES